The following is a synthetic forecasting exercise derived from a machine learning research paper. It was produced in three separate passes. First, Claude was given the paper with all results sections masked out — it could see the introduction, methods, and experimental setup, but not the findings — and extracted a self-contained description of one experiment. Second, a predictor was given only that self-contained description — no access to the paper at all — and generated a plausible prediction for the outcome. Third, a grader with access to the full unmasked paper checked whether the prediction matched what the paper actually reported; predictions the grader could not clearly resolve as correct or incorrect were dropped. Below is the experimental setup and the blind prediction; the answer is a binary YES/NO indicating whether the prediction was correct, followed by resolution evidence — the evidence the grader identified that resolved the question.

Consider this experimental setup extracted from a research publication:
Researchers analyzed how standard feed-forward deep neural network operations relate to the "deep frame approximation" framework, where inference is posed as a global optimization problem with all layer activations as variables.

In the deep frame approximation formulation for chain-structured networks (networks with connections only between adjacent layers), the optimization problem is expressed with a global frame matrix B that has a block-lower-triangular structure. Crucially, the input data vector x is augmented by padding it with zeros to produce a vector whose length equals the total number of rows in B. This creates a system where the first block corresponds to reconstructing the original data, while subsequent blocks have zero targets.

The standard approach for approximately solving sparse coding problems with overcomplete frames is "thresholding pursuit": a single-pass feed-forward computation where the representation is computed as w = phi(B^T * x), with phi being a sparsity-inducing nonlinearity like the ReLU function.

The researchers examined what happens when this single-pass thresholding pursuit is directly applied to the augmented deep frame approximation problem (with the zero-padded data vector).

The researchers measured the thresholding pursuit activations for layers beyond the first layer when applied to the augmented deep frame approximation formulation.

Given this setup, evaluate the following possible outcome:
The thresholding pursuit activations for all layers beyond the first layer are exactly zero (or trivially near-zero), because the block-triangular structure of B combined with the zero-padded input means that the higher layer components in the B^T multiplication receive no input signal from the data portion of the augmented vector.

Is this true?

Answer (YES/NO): YES